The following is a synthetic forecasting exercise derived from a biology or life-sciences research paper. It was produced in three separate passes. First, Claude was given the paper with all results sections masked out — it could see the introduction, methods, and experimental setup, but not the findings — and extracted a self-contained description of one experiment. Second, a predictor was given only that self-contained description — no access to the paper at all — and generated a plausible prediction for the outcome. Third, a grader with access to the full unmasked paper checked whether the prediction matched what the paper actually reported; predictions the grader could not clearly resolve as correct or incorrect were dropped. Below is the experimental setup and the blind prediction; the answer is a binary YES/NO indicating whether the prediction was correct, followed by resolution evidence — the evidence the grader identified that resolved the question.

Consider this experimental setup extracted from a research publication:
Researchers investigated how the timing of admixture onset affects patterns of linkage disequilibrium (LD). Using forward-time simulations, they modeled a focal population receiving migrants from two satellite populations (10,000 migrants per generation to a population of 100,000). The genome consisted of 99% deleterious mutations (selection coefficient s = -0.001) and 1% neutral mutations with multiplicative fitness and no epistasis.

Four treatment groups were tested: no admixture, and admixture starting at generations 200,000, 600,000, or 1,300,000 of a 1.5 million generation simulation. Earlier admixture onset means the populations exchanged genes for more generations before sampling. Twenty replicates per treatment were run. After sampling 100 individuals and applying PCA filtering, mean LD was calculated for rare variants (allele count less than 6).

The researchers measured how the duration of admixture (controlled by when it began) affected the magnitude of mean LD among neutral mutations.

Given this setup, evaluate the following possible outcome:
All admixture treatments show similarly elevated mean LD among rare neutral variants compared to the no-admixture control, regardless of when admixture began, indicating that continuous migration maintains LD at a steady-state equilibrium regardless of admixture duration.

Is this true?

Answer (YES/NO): NO